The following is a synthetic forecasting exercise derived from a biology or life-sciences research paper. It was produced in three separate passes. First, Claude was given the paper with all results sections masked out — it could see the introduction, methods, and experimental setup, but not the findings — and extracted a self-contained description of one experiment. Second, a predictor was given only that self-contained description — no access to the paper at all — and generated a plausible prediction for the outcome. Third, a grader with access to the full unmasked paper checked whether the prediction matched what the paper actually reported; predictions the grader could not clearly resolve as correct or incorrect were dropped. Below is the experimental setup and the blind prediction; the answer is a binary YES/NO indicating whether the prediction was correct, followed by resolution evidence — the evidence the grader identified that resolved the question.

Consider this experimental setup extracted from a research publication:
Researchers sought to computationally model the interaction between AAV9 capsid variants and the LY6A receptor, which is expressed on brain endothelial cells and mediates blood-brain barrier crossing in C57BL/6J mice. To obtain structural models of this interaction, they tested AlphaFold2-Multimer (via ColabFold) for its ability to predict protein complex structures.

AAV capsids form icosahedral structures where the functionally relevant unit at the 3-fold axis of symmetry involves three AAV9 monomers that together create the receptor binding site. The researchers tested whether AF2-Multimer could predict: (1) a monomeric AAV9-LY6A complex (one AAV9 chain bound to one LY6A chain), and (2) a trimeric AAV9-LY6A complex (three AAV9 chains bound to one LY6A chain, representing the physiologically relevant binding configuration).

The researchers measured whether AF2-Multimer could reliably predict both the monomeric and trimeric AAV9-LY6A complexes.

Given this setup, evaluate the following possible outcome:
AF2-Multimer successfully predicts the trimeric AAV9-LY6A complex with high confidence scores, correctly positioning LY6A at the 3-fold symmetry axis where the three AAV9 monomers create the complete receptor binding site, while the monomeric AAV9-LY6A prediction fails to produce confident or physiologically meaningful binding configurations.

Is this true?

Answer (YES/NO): NO